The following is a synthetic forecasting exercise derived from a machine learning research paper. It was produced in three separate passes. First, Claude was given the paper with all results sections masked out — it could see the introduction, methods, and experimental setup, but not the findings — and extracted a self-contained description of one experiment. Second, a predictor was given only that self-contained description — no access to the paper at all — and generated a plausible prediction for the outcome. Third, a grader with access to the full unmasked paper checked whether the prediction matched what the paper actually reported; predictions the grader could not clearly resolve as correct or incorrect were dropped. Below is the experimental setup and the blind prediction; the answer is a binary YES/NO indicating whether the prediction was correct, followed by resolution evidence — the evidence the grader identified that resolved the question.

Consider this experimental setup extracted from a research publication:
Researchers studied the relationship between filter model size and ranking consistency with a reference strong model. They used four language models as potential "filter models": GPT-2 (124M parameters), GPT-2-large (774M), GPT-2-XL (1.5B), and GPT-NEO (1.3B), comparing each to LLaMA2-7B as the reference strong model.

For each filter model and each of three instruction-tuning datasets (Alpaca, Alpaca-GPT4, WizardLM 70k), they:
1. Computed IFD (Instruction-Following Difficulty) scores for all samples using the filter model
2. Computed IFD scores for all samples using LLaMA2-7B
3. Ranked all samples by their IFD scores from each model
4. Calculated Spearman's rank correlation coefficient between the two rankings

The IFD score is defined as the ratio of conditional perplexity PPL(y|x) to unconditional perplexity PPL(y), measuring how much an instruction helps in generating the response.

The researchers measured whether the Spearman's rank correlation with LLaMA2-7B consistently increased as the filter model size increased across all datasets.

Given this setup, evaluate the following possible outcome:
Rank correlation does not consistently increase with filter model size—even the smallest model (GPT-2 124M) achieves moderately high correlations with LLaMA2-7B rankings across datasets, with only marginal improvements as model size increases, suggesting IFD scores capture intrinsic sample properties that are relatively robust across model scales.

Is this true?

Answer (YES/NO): NO